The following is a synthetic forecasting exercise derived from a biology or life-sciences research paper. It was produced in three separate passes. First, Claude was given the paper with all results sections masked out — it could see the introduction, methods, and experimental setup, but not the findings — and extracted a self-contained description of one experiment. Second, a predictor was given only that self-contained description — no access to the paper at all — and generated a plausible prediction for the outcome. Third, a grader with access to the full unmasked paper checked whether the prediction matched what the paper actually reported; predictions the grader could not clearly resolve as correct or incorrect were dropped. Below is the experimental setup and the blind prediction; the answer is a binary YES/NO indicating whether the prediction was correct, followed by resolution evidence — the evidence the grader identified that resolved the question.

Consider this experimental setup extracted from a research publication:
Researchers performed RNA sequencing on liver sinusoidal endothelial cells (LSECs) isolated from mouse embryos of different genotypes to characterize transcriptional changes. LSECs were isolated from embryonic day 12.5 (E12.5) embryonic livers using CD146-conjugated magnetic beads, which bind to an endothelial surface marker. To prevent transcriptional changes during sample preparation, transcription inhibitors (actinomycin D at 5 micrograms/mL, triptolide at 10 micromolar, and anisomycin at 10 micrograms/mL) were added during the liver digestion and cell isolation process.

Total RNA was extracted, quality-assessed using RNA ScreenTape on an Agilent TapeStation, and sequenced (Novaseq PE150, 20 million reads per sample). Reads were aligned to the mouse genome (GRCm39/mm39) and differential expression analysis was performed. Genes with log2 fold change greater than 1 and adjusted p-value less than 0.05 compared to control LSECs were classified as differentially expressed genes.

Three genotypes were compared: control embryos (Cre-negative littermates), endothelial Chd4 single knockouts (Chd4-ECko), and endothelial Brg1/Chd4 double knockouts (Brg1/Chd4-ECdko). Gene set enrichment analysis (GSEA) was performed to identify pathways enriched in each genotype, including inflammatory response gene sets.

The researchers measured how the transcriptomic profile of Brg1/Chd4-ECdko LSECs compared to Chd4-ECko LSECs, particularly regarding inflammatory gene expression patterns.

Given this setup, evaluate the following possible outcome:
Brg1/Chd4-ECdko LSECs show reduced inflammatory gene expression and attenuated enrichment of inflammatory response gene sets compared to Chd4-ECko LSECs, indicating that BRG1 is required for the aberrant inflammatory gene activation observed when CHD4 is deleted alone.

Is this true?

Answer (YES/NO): YES